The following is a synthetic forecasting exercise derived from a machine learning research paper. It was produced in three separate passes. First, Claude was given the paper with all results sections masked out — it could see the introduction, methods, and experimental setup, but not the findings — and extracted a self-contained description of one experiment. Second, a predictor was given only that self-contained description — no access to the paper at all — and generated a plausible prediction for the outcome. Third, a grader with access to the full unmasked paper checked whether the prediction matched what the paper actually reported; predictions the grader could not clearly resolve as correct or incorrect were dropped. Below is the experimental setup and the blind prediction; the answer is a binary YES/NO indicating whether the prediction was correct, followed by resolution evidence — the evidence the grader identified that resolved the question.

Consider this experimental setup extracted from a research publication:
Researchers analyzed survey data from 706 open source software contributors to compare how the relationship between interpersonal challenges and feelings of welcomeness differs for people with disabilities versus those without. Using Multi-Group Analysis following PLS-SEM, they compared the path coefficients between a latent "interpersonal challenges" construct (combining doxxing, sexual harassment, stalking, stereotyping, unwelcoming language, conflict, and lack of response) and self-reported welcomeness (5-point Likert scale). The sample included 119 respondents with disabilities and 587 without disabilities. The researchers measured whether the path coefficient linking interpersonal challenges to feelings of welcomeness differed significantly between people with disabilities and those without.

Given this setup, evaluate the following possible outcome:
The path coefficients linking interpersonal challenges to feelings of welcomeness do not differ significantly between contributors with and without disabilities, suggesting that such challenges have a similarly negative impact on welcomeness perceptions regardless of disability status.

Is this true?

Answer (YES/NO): NO